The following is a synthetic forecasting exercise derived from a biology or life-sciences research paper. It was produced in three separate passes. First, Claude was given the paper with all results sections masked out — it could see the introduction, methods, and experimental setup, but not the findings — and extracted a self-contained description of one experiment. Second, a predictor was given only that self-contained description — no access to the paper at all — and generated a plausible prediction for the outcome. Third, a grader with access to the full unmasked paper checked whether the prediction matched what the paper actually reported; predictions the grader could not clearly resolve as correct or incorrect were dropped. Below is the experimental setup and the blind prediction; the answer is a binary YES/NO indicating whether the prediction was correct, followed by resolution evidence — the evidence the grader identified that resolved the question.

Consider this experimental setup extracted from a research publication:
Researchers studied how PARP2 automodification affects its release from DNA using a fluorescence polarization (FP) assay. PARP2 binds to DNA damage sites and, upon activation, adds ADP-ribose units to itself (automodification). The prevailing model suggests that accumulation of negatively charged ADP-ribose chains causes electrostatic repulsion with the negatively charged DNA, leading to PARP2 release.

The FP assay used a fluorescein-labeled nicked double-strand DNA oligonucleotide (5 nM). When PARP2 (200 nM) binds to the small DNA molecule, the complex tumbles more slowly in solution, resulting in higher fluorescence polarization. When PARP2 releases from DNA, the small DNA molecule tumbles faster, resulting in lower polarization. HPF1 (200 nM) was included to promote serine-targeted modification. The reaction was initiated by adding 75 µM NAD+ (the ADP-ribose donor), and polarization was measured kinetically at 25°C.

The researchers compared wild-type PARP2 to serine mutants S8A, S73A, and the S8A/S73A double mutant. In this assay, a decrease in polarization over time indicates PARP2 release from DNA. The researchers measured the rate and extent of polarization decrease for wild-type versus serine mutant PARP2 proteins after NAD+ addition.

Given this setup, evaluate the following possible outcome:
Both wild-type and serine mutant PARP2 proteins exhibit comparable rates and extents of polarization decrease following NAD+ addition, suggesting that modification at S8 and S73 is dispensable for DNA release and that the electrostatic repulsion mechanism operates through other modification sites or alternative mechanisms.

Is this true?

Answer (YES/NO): NO